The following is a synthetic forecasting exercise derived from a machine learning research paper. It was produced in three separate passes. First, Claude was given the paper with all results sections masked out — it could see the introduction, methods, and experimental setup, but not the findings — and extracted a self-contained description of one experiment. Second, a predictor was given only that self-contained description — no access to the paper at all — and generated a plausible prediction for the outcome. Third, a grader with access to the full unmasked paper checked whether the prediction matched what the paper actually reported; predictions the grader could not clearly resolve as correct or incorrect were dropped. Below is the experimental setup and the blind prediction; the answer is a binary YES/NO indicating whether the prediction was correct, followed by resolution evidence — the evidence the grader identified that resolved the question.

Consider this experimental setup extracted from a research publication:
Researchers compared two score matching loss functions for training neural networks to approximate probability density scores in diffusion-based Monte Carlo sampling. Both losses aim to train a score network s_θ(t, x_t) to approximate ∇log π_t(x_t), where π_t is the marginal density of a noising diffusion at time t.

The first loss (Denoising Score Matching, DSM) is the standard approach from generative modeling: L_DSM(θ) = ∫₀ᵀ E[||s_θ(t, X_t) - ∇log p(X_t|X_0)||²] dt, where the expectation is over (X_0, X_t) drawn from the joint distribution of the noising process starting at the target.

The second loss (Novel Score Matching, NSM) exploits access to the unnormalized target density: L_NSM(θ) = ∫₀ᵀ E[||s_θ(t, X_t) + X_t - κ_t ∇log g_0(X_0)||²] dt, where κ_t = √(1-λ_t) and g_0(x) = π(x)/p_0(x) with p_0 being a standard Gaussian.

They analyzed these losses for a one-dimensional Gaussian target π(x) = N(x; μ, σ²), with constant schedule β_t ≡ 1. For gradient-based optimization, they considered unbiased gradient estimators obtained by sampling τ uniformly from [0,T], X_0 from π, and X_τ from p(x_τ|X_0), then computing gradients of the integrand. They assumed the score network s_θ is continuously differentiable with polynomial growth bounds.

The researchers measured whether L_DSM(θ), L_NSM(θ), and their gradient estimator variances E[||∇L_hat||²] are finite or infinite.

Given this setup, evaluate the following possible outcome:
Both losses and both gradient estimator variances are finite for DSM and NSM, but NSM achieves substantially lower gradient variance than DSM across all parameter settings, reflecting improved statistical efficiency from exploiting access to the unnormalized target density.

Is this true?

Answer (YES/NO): NO